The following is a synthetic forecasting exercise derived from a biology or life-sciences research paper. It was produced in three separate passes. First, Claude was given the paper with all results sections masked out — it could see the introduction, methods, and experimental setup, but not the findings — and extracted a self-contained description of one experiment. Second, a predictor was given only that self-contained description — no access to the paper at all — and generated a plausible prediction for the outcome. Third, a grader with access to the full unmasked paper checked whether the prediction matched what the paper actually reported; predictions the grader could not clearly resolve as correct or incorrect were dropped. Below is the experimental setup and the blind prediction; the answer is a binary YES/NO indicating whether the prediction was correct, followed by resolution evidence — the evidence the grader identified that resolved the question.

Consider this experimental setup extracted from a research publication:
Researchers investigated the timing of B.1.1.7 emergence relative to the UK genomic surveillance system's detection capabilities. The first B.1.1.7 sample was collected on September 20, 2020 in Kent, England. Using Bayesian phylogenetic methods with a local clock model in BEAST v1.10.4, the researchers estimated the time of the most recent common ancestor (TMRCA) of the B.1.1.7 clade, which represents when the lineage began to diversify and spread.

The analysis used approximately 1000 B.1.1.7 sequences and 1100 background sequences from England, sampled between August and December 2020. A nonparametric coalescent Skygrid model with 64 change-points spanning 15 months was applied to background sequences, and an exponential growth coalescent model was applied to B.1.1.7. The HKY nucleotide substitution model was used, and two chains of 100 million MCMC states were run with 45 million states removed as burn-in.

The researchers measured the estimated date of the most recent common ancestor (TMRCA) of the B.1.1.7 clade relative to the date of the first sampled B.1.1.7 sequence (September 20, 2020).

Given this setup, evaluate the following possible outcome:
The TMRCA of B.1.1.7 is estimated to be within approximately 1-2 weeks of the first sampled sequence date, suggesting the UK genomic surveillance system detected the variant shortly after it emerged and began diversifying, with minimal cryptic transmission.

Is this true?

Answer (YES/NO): NO